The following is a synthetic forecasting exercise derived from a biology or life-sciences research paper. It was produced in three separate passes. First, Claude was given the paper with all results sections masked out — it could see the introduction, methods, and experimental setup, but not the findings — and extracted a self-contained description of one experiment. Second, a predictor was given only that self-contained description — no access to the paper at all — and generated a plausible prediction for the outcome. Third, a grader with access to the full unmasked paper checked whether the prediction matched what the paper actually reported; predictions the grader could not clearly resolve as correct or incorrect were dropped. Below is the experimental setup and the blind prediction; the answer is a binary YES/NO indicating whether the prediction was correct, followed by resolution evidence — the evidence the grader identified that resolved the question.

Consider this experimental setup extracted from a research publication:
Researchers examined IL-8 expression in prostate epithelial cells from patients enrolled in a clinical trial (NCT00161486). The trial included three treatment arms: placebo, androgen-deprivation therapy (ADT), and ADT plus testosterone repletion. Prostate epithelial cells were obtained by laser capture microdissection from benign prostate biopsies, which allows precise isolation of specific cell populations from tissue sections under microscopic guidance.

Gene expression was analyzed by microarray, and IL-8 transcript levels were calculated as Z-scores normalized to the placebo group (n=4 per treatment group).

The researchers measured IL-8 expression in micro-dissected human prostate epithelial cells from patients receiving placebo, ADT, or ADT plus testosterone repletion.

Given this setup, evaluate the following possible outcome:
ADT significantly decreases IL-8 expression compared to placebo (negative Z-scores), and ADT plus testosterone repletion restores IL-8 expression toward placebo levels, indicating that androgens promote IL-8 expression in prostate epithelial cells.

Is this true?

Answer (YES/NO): NO